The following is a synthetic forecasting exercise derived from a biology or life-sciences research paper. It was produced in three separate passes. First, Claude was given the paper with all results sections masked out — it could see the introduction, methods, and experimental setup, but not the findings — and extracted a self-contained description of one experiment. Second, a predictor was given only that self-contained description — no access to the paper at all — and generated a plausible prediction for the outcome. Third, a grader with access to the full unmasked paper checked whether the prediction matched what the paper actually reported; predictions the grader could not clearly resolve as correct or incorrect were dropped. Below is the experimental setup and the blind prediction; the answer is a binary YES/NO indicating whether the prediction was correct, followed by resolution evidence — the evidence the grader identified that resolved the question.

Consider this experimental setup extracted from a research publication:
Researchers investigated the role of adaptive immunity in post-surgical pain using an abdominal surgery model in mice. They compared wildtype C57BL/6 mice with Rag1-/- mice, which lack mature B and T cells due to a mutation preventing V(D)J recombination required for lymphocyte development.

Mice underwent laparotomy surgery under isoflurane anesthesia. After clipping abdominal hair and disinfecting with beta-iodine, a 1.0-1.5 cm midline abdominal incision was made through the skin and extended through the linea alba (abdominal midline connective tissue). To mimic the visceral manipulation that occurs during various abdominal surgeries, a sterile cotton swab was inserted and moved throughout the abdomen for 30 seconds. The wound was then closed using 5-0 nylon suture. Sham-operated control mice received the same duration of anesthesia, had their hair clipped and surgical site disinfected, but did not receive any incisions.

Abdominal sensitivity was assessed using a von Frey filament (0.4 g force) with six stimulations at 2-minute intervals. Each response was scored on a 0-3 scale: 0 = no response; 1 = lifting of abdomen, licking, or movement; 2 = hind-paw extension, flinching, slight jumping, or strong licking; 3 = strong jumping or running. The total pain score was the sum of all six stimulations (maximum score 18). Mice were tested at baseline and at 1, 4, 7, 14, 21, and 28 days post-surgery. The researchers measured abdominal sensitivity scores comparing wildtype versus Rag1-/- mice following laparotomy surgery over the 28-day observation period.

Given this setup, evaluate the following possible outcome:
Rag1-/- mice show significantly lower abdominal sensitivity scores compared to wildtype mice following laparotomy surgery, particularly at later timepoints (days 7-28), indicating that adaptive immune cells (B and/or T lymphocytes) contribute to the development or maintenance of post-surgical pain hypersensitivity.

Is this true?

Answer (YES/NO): NO